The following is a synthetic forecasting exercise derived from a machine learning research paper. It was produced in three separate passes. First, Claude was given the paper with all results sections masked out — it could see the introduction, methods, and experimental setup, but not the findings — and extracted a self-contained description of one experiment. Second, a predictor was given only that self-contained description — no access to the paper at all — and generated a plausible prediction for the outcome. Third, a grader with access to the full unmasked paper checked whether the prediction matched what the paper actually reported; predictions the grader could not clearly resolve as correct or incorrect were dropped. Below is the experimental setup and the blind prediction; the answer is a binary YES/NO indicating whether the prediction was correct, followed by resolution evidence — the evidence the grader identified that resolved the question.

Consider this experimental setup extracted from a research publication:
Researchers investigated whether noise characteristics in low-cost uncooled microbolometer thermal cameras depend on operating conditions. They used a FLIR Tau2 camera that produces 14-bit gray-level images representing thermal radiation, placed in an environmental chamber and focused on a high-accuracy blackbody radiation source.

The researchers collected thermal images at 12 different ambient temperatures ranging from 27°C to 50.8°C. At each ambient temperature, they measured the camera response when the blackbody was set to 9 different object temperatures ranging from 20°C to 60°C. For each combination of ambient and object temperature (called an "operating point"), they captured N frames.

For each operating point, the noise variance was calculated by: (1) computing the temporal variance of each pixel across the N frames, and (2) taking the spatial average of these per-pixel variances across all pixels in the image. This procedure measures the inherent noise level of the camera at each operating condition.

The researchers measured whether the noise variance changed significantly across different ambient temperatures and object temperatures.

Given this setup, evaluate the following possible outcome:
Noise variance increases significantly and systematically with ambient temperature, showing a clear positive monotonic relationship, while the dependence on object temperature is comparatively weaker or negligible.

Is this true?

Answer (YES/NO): NO